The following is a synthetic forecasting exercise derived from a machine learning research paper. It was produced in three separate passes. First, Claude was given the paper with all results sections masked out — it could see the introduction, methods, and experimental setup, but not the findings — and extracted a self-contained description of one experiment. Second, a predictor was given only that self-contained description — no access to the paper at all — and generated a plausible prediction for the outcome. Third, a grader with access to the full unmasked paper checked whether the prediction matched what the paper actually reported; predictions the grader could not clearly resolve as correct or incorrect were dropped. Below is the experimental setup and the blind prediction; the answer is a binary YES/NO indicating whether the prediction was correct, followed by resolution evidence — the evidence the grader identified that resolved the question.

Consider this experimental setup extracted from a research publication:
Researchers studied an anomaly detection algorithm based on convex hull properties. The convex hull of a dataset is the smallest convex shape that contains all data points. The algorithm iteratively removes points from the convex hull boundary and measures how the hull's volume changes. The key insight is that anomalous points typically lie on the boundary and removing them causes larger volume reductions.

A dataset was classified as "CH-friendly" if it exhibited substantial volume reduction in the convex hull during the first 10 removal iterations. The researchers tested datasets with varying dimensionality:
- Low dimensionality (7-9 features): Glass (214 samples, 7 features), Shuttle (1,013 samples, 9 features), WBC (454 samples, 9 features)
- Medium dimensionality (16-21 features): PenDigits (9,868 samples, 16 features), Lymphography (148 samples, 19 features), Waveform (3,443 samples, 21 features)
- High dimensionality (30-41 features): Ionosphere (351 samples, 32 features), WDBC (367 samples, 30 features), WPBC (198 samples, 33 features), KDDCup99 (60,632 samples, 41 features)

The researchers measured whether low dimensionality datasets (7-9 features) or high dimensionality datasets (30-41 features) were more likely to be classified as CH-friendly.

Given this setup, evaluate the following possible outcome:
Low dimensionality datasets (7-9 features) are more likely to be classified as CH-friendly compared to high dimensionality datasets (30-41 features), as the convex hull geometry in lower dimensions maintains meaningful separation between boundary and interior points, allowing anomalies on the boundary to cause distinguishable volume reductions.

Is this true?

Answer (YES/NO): NO